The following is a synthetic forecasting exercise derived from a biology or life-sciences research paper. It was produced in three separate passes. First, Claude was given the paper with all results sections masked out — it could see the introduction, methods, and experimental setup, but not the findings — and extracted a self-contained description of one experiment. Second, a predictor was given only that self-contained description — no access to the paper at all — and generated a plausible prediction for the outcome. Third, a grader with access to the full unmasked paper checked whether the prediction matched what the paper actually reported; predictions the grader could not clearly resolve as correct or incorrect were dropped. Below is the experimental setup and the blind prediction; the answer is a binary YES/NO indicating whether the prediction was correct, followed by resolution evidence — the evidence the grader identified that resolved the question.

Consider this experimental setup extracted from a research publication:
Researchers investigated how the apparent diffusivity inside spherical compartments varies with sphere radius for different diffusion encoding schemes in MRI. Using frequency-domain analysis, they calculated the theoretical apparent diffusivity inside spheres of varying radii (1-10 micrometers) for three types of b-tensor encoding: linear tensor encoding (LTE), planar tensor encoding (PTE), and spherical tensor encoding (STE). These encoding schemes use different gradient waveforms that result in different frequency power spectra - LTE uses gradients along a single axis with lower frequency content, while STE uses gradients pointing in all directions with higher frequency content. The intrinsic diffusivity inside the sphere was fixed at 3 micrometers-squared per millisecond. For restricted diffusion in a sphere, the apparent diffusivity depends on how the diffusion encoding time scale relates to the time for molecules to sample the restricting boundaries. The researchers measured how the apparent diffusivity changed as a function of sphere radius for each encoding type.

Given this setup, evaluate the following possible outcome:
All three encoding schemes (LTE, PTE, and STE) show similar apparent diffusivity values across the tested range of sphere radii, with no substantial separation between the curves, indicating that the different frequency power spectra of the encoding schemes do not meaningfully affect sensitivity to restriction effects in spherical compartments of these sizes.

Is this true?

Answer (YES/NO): NO